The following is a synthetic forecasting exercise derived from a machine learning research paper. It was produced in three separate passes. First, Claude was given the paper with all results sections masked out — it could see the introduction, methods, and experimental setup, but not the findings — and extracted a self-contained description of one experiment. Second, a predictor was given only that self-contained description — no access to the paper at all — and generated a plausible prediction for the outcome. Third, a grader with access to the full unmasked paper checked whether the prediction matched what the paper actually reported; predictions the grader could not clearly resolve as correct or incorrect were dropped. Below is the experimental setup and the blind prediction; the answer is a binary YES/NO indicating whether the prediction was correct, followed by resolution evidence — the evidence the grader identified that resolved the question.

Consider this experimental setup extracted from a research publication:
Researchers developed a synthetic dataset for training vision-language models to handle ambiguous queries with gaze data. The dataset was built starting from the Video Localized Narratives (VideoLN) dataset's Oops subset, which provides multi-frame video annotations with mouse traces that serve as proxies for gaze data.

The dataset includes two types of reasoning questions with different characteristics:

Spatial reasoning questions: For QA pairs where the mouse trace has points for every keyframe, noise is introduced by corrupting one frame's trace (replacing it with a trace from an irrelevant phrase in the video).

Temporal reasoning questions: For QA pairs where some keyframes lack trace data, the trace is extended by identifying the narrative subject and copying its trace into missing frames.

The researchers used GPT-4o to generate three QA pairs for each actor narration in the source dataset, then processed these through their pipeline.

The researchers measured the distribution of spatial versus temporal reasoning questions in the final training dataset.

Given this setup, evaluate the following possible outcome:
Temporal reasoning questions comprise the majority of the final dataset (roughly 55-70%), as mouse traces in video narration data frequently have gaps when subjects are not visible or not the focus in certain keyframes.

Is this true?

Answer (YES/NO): NO